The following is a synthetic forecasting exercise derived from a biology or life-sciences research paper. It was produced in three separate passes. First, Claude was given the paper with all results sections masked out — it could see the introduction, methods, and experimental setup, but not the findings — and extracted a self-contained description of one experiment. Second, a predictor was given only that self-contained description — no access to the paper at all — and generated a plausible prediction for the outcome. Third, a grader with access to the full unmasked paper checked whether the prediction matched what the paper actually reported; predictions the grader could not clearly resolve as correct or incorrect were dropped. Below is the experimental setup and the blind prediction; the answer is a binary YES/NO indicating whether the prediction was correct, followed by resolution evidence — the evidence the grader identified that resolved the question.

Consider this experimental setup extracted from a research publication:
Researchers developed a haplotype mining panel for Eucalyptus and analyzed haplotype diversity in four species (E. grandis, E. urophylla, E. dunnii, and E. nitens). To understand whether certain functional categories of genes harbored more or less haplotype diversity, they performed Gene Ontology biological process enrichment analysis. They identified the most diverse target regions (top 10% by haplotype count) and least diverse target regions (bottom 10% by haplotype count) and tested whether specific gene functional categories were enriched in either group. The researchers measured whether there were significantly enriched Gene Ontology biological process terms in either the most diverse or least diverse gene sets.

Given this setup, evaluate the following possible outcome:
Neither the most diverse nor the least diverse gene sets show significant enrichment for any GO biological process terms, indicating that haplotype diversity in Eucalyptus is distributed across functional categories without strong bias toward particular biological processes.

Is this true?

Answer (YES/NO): NO